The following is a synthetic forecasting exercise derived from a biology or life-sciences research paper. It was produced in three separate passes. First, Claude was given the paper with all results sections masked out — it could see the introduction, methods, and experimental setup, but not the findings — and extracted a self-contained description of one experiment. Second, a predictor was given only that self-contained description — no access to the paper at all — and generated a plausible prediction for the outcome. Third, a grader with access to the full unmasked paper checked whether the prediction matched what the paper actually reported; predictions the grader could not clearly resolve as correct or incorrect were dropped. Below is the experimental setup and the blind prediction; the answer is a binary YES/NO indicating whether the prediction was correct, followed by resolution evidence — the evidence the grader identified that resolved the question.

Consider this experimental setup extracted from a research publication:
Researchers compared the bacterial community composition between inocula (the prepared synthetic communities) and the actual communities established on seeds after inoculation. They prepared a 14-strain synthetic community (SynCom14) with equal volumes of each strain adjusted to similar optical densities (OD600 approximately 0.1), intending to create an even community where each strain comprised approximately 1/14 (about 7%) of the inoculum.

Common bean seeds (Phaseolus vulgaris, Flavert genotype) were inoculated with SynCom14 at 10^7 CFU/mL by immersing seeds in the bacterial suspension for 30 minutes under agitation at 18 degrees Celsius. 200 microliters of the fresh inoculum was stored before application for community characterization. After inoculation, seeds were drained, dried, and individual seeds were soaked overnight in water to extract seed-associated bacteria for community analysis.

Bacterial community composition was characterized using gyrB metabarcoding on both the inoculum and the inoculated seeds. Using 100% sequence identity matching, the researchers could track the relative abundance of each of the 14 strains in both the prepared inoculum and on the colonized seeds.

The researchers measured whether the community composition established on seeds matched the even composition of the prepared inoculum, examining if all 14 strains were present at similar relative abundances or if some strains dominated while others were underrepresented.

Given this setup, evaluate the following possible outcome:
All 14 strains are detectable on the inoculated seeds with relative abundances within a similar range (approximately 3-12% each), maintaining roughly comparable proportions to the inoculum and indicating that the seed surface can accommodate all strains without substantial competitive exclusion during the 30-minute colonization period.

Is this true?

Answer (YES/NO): NO